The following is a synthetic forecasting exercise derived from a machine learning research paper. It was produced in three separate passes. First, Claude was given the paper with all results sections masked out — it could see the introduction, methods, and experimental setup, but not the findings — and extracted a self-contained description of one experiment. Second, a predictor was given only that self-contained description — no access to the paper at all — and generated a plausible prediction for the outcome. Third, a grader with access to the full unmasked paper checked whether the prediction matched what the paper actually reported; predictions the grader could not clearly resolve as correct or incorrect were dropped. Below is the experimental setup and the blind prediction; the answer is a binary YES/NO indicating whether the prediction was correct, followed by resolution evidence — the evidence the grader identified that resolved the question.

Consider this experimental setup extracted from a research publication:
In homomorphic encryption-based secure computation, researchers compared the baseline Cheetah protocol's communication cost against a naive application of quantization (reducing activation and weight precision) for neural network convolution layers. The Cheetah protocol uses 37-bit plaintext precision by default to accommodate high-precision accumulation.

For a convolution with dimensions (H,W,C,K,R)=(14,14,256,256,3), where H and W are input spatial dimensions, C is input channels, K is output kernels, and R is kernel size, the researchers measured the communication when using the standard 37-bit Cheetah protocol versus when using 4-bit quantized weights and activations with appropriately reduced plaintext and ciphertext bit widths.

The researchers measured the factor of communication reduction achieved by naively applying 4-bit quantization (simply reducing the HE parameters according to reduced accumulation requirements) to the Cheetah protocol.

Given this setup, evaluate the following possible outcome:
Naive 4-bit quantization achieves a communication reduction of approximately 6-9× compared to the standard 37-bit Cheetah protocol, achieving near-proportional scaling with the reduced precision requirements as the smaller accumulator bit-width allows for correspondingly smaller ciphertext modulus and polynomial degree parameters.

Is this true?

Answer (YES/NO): NO